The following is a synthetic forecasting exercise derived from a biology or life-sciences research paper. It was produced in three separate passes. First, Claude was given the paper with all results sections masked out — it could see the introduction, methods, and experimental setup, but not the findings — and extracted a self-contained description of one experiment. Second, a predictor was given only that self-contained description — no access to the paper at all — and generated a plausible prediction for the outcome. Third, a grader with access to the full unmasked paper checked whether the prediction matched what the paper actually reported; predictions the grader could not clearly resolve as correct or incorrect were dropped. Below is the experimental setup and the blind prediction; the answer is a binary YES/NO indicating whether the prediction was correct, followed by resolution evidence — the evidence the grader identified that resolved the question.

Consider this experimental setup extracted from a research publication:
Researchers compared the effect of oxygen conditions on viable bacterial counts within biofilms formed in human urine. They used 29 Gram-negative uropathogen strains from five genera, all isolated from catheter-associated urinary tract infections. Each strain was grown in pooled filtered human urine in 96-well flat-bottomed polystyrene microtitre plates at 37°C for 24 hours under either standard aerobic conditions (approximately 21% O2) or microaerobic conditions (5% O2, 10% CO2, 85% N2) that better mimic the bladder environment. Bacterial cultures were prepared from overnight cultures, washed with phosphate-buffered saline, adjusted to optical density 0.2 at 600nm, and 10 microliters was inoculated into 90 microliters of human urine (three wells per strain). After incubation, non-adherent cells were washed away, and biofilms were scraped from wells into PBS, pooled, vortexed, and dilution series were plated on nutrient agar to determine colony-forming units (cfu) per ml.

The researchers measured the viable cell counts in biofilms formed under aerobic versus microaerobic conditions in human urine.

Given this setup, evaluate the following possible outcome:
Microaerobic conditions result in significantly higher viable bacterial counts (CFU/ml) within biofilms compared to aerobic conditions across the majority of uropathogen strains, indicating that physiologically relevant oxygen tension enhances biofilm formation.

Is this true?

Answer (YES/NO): NO